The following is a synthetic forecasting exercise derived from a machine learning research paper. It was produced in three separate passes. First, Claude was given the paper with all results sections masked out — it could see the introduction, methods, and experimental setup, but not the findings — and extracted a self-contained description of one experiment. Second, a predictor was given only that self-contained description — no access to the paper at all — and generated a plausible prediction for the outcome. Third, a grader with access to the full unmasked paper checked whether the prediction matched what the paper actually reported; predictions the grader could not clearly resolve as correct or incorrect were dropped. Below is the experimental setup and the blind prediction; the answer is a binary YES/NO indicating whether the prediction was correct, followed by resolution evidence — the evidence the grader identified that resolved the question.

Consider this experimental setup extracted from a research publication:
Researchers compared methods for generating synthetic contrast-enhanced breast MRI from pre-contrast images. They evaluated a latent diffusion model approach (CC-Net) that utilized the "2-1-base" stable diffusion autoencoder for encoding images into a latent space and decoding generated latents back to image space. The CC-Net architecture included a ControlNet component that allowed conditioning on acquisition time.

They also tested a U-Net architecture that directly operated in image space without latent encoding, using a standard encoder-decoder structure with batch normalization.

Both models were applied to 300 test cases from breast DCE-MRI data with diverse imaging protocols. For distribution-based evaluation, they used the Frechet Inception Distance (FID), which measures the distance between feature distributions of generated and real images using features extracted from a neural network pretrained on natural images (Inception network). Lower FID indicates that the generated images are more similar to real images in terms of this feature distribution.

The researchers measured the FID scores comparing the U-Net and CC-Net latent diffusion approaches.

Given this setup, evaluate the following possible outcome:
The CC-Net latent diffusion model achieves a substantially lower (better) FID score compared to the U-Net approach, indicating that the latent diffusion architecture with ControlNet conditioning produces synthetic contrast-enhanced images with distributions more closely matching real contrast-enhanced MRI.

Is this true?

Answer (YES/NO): YES